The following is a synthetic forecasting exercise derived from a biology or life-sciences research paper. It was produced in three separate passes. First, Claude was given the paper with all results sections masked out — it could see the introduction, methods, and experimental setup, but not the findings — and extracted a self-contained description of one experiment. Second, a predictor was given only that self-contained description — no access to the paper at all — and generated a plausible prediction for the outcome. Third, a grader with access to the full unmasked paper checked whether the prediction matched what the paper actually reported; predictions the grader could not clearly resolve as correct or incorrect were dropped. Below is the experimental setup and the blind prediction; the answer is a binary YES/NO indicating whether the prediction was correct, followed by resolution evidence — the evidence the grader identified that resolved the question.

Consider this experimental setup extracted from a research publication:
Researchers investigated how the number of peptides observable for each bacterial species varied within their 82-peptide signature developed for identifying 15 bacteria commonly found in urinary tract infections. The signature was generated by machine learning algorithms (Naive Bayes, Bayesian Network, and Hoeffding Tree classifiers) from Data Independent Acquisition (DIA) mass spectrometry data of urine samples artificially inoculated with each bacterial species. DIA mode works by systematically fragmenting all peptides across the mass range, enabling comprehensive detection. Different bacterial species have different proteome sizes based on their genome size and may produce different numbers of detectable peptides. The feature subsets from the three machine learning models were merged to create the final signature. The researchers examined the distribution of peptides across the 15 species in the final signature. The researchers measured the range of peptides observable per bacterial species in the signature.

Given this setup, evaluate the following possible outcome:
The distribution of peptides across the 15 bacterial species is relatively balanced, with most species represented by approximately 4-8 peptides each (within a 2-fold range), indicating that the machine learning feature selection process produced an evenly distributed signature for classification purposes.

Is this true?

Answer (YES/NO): NO